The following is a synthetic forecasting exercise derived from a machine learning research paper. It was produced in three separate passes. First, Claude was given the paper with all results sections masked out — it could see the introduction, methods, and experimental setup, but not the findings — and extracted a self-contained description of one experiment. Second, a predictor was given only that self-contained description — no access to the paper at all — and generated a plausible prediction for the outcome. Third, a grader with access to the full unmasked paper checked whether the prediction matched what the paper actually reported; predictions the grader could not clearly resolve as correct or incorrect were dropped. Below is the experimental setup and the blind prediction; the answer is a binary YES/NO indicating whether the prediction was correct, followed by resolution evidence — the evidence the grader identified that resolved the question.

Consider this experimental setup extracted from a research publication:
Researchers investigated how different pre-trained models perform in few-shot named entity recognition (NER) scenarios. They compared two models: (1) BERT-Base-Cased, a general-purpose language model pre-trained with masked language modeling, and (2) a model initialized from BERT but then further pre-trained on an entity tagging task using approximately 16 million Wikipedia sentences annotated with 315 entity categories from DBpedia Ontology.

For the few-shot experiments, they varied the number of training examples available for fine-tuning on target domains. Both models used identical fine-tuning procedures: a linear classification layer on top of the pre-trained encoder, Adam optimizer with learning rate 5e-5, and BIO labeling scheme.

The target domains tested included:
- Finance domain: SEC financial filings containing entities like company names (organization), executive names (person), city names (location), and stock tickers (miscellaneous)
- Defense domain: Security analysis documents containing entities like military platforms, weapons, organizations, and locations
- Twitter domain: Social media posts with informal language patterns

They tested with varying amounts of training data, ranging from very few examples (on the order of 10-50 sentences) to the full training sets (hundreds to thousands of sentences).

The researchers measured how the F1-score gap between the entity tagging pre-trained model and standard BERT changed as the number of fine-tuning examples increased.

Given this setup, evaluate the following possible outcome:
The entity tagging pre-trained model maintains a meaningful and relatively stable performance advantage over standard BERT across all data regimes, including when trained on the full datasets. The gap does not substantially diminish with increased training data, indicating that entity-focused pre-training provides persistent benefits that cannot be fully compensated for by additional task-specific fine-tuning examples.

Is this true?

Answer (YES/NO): NO